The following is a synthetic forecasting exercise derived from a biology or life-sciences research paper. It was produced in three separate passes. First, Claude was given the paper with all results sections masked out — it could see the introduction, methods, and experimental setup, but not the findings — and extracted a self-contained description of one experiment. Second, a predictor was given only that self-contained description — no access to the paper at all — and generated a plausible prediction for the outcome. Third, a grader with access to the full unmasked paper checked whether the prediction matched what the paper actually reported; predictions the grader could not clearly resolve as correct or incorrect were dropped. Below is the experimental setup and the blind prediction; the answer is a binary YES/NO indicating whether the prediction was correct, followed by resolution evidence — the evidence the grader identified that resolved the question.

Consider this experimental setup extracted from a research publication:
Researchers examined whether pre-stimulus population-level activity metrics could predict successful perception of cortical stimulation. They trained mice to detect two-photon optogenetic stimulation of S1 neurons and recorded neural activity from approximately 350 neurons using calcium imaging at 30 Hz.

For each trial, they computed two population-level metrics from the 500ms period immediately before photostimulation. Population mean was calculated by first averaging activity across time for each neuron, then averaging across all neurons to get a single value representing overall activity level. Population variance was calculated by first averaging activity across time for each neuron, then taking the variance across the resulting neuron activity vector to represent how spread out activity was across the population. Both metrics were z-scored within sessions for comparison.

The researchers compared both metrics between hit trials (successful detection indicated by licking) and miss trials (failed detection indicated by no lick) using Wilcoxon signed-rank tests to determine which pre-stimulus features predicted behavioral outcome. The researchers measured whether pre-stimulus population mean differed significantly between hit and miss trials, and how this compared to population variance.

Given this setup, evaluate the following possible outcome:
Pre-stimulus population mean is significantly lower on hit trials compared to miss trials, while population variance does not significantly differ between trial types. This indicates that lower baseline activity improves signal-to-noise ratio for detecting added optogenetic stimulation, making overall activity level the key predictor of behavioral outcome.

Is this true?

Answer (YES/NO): NO